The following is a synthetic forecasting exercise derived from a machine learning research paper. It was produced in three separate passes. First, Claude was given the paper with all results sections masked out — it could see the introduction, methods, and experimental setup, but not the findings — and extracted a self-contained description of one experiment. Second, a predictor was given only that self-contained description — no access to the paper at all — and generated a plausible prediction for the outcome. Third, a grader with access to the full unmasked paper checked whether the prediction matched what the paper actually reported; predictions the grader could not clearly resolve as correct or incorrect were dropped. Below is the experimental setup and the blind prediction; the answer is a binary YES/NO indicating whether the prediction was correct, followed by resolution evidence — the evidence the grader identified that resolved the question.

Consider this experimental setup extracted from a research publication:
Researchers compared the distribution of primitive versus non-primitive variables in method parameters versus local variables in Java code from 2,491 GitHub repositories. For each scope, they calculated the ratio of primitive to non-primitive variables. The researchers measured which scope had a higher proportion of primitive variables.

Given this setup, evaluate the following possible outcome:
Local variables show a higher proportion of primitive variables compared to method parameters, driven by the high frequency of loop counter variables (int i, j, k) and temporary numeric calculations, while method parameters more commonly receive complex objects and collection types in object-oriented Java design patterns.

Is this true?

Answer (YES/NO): NO